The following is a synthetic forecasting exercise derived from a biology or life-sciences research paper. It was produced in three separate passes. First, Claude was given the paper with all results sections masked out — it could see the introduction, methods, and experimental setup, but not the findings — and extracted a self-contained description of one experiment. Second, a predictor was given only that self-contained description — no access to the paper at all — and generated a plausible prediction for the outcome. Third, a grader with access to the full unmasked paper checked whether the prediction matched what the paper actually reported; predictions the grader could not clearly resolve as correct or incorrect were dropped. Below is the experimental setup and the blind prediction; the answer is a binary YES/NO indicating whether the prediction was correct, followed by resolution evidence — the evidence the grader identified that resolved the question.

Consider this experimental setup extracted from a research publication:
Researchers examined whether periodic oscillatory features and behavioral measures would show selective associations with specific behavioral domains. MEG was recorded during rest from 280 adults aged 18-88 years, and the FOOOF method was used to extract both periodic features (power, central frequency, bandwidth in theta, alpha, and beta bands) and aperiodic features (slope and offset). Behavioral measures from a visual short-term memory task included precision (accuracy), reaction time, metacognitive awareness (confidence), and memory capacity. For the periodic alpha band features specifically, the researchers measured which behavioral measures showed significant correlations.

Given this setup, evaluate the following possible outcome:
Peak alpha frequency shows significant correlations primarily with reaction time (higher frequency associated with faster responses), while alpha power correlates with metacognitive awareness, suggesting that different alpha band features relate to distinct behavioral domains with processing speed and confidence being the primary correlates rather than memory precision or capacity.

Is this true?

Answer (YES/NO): NO